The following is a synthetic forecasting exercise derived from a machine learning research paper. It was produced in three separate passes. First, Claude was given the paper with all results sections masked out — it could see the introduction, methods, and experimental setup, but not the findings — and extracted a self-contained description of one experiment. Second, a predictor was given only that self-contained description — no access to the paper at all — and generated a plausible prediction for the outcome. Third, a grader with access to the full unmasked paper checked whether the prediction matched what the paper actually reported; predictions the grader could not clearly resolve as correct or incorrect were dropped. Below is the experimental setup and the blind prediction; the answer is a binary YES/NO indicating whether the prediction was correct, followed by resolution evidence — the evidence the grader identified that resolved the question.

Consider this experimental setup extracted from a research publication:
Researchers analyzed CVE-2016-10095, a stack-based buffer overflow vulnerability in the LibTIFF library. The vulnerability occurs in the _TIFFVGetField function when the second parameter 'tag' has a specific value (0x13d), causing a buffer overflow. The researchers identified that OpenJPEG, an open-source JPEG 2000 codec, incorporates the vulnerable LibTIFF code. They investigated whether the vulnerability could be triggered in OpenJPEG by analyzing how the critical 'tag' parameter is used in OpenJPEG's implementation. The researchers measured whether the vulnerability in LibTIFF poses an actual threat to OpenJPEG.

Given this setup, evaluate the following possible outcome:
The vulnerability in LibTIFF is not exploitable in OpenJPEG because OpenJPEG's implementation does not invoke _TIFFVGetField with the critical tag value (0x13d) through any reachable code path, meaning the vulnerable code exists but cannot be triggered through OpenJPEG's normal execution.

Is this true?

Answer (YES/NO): YES